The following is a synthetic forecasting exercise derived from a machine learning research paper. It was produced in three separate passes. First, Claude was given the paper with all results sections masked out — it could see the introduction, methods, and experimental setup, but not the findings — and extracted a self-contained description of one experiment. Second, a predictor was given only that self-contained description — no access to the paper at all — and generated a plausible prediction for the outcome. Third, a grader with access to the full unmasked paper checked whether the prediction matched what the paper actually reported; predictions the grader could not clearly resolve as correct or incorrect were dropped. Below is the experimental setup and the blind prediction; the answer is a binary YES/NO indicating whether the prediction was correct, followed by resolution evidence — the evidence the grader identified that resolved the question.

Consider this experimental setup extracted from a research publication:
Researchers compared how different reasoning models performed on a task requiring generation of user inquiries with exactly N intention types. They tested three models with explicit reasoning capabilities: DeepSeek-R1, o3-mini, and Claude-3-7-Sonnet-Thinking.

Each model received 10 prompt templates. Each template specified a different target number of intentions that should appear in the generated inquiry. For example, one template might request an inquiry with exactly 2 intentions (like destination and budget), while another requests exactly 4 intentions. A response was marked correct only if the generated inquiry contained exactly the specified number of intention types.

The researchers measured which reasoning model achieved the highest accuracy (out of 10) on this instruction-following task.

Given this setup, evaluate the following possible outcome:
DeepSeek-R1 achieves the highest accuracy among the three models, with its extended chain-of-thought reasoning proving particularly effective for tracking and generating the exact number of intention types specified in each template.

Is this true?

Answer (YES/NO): NO